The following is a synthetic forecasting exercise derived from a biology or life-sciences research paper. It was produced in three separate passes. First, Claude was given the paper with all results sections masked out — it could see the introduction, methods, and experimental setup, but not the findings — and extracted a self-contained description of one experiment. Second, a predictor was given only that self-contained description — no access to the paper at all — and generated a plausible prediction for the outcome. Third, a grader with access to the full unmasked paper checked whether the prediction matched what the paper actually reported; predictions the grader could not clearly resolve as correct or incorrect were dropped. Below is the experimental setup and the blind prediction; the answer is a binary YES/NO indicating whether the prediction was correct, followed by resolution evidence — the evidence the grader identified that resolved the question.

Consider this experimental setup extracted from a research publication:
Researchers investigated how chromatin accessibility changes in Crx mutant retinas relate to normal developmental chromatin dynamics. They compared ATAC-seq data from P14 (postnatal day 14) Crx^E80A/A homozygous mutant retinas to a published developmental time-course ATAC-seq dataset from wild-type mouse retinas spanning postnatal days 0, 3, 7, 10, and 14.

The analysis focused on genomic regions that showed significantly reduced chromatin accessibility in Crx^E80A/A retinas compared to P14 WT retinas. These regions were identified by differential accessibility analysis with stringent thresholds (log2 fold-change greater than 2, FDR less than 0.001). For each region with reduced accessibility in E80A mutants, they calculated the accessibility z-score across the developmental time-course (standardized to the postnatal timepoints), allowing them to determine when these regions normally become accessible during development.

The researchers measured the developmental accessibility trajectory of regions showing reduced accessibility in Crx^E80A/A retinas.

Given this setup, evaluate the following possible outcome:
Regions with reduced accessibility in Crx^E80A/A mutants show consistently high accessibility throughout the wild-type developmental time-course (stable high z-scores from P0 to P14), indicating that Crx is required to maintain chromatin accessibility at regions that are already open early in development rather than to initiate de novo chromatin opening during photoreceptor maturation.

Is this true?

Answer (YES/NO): NO